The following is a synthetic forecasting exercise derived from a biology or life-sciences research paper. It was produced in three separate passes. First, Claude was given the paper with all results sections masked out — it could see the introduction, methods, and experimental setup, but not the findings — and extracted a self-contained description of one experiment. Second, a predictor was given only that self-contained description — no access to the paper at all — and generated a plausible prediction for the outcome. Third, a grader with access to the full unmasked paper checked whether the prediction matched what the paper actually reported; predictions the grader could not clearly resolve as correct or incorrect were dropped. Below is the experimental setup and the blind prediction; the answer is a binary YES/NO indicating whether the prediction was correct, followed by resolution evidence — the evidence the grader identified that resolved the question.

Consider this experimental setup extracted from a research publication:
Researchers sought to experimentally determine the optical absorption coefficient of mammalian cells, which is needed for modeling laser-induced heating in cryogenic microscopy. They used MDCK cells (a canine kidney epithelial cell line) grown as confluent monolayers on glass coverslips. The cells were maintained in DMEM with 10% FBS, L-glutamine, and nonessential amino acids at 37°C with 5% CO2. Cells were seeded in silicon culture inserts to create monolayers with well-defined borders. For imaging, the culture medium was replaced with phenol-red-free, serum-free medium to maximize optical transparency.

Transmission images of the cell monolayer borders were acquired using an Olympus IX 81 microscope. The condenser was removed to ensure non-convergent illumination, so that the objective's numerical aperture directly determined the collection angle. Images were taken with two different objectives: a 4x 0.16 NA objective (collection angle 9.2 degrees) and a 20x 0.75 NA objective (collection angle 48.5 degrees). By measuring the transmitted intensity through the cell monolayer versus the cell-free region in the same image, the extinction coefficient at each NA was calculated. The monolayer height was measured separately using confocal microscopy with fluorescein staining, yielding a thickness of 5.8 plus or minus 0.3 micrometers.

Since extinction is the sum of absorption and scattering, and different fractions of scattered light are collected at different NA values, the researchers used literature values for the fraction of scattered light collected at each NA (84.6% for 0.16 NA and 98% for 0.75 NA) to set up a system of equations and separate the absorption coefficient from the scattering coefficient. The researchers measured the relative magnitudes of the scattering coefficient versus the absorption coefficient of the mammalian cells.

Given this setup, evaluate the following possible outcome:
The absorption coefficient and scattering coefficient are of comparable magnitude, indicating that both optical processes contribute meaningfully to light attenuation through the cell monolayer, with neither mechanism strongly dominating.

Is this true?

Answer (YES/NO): NO